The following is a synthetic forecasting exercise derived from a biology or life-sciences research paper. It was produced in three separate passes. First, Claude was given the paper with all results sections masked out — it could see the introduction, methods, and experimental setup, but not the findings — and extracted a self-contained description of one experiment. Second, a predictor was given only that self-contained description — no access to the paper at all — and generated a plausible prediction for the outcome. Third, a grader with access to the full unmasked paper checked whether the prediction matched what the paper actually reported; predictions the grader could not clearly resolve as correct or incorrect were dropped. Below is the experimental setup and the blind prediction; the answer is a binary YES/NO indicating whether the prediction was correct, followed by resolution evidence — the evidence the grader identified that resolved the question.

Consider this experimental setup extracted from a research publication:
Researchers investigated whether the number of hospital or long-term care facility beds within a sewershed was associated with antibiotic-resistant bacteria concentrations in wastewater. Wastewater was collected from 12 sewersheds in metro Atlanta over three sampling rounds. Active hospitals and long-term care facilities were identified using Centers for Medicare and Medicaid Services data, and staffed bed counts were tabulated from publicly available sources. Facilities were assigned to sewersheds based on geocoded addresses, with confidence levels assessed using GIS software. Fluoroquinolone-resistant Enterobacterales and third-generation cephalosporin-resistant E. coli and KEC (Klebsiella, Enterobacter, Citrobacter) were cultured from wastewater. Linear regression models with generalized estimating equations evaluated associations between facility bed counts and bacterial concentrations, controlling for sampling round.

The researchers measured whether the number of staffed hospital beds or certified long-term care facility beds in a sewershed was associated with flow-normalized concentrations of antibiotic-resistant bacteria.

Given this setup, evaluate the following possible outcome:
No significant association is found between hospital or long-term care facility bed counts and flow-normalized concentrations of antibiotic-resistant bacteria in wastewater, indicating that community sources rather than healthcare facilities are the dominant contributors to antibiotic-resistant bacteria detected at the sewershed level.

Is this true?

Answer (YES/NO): NO